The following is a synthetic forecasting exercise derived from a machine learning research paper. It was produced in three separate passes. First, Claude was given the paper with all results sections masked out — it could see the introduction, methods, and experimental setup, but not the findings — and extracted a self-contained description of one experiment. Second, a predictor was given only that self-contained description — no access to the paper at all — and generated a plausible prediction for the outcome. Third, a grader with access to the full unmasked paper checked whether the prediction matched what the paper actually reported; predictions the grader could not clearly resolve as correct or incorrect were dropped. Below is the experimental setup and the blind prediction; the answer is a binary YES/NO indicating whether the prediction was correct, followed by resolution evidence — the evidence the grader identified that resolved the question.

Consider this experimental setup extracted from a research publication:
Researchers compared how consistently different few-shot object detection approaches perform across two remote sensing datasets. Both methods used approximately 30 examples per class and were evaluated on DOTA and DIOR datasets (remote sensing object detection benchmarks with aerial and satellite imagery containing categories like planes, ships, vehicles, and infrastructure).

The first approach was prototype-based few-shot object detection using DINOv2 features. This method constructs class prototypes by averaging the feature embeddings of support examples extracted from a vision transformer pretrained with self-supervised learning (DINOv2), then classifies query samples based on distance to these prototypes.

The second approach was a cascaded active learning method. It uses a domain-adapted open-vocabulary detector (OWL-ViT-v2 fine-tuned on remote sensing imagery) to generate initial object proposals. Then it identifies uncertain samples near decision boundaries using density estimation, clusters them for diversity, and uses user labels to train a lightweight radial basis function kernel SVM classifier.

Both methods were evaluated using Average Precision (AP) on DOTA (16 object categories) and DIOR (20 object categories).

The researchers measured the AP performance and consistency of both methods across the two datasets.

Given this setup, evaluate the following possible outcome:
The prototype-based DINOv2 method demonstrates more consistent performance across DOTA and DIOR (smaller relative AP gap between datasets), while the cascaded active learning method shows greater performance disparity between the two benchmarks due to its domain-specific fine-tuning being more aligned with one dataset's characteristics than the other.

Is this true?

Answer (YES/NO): NO